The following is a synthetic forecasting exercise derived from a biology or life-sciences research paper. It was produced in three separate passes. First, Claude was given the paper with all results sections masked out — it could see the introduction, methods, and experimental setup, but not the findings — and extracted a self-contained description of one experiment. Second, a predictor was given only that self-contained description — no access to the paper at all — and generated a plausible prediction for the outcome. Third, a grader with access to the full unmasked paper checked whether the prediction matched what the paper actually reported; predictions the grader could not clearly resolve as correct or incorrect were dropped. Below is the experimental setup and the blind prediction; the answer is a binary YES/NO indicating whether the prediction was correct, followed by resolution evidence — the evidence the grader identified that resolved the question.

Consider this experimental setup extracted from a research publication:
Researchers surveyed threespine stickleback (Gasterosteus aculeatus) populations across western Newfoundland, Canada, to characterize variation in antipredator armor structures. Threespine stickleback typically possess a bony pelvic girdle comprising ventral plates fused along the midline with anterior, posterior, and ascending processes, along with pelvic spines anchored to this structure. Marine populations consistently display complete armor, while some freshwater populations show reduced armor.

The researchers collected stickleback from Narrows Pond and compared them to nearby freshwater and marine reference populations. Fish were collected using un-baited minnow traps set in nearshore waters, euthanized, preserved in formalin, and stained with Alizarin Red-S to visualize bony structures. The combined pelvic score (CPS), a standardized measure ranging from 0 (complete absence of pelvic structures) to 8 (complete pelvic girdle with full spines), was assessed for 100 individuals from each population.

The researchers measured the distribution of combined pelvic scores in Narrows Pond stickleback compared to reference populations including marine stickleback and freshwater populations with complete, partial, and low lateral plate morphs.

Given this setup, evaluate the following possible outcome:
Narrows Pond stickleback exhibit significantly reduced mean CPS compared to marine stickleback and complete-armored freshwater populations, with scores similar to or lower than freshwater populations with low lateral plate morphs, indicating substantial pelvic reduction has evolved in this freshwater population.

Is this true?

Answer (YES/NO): YES